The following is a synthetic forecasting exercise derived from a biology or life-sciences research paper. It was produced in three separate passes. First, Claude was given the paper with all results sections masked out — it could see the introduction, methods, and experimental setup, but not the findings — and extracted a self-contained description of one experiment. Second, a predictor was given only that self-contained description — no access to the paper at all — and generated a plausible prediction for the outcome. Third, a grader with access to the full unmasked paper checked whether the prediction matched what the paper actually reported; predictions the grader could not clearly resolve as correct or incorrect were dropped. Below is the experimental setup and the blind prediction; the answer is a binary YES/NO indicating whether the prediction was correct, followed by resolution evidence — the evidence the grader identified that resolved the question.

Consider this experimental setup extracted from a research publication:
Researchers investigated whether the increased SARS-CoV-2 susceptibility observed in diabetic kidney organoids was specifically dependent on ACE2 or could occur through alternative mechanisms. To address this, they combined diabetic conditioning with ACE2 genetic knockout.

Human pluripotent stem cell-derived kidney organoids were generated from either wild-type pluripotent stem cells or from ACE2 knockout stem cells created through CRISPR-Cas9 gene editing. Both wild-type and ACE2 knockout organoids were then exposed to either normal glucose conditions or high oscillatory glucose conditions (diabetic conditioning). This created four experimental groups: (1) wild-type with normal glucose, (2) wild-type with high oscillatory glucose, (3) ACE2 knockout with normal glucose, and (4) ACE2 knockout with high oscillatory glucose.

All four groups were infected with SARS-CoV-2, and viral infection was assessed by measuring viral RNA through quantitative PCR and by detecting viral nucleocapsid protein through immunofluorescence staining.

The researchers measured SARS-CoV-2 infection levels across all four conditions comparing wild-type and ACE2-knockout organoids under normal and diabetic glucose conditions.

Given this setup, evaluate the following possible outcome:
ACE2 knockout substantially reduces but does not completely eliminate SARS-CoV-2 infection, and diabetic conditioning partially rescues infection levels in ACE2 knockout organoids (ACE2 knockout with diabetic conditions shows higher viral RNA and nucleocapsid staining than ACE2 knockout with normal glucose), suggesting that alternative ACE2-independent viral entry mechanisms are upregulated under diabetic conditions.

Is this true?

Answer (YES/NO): NO